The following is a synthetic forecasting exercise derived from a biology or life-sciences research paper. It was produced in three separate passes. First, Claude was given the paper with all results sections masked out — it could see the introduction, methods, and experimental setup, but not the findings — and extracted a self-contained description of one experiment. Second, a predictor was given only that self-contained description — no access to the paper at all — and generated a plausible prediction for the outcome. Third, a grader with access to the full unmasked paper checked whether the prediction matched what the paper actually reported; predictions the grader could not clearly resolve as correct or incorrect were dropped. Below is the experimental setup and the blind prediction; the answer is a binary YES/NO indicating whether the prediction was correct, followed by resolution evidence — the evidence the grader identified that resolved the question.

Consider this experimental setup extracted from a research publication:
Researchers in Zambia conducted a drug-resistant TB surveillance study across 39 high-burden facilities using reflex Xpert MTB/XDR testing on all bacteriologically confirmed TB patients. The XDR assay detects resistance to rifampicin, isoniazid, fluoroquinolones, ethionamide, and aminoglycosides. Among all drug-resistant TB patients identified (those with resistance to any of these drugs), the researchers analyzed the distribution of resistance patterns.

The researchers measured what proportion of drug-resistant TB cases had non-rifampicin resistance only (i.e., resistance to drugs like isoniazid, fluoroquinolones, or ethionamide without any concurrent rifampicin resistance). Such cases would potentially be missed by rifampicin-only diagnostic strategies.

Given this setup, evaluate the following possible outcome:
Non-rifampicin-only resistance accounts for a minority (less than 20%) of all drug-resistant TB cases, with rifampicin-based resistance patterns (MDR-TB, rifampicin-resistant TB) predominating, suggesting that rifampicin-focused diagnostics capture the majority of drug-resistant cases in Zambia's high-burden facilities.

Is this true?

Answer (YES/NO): NO